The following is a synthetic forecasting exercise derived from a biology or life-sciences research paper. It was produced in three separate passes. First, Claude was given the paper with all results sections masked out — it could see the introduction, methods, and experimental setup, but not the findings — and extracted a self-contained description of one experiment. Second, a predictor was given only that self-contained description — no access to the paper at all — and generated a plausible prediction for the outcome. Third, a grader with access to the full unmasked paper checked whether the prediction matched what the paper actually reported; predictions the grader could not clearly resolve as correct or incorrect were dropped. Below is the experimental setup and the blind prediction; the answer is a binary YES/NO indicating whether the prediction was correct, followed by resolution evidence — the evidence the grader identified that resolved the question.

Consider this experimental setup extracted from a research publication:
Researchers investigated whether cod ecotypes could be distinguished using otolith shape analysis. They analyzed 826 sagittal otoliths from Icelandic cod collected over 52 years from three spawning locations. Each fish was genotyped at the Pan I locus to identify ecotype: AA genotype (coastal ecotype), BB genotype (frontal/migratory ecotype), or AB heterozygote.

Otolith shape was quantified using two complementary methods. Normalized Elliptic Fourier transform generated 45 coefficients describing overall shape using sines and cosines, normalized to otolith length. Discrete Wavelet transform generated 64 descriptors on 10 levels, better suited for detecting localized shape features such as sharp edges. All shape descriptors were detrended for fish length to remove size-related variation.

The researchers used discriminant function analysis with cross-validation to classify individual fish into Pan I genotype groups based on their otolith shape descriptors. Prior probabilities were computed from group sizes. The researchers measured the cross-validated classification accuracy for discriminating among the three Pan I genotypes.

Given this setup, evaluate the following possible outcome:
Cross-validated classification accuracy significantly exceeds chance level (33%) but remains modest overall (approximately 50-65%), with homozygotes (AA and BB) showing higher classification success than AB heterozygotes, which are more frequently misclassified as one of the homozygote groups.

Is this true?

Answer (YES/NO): NO